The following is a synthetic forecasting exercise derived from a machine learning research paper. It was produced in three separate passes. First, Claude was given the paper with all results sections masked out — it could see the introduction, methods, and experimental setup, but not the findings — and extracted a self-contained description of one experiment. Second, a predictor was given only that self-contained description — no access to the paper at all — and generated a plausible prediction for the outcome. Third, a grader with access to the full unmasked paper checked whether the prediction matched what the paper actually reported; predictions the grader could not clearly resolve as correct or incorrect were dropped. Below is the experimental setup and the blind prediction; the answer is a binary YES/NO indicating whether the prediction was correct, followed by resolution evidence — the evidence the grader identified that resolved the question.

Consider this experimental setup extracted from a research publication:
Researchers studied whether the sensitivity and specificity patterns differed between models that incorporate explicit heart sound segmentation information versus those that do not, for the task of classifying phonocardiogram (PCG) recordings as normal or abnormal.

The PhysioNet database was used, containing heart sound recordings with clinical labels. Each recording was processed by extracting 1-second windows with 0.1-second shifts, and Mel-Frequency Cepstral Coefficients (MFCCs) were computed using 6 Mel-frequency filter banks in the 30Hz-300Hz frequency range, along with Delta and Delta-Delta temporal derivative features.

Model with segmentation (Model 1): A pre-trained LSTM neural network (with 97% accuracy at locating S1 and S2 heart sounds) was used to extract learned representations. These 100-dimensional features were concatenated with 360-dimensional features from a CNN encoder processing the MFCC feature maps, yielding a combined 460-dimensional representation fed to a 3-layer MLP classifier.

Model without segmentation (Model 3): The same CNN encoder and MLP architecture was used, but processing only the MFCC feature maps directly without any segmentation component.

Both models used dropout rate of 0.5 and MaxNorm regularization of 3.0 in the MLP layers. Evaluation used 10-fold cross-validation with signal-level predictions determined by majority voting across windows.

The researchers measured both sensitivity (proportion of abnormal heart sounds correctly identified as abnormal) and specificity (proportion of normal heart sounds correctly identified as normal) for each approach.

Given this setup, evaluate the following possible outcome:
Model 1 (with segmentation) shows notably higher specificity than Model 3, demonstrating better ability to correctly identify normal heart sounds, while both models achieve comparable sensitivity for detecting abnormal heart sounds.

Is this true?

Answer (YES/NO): NO